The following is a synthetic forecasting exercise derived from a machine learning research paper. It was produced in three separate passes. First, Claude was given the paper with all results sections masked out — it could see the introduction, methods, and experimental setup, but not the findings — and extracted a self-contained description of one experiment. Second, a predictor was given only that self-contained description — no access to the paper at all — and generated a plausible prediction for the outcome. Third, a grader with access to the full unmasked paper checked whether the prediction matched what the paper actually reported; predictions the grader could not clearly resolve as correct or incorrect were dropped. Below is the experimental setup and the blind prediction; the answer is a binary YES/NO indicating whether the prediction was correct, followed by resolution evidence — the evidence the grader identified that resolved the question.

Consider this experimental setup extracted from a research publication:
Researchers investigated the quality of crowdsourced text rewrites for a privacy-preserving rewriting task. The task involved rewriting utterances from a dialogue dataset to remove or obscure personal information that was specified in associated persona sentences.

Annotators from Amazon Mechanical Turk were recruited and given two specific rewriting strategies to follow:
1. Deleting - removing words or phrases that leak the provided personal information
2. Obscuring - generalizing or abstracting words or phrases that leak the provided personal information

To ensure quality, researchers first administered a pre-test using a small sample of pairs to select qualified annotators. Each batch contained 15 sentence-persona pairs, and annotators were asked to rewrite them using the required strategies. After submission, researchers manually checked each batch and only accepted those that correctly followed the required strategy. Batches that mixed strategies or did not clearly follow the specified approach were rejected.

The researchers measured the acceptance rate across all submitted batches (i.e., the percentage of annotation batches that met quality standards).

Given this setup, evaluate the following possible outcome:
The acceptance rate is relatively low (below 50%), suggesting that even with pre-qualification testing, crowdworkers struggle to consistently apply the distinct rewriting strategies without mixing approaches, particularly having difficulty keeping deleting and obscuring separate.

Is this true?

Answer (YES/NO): YES